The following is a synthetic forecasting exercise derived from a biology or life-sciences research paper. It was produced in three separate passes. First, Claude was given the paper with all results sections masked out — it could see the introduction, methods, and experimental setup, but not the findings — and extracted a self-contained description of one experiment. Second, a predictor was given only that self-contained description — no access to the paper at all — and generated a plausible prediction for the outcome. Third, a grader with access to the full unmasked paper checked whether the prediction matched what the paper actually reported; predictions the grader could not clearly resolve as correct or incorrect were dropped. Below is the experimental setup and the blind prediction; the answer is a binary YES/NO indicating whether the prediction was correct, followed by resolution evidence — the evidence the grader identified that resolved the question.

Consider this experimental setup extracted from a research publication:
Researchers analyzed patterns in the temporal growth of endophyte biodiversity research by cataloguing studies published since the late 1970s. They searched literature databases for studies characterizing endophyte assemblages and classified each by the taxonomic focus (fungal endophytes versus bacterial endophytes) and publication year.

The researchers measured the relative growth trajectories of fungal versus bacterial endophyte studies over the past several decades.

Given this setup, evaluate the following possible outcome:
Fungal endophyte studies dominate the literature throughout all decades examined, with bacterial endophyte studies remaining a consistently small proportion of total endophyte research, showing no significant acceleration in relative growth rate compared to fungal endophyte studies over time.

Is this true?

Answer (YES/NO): NO